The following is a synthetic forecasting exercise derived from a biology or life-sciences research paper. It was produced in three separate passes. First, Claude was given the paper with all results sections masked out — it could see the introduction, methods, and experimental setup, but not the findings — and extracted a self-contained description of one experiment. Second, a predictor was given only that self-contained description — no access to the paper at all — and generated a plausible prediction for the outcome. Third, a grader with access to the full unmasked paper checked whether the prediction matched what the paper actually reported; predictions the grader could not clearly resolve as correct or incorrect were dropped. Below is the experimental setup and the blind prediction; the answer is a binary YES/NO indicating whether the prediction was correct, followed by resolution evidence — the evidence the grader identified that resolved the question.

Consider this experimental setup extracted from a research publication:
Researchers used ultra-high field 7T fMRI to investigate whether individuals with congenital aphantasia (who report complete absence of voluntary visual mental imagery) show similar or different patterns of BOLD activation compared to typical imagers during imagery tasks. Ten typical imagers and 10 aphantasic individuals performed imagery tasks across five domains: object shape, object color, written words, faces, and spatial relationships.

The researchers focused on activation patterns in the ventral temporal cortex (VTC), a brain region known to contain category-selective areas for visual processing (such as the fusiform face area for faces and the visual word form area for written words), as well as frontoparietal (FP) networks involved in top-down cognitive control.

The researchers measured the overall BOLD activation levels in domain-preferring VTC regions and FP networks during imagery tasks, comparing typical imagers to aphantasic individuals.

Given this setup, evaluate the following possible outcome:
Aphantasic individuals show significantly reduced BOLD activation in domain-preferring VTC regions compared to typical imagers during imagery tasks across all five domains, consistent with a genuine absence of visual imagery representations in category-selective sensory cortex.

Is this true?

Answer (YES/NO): NO